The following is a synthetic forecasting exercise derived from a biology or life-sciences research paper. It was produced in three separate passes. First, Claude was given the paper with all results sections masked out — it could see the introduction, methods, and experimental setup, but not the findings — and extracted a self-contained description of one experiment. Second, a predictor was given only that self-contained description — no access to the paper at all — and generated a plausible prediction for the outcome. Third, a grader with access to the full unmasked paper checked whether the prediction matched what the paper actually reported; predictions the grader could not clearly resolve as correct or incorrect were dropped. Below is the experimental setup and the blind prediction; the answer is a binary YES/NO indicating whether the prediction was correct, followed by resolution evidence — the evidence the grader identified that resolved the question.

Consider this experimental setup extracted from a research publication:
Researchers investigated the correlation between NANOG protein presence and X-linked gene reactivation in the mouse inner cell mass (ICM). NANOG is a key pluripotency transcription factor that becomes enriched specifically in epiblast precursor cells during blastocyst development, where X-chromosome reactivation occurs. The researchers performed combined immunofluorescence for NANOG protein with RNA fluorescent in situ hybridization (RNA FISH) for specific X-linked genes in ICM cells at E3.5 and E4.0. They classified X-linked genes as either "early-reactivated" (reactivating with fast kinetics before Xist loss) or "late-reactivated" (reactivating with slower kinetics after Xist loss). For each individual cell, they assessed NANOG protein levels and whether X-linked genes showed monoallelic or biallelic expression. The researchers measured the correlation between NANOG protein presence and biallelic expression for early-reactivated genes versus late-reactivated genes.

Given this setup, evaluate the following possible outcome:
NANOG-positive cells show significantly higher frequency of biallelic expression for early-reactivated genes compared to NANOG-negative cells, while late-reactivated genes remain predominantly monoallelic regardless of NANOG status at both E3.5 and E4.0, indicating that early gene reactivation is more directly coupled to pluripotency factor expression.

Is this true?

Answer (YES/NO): NO